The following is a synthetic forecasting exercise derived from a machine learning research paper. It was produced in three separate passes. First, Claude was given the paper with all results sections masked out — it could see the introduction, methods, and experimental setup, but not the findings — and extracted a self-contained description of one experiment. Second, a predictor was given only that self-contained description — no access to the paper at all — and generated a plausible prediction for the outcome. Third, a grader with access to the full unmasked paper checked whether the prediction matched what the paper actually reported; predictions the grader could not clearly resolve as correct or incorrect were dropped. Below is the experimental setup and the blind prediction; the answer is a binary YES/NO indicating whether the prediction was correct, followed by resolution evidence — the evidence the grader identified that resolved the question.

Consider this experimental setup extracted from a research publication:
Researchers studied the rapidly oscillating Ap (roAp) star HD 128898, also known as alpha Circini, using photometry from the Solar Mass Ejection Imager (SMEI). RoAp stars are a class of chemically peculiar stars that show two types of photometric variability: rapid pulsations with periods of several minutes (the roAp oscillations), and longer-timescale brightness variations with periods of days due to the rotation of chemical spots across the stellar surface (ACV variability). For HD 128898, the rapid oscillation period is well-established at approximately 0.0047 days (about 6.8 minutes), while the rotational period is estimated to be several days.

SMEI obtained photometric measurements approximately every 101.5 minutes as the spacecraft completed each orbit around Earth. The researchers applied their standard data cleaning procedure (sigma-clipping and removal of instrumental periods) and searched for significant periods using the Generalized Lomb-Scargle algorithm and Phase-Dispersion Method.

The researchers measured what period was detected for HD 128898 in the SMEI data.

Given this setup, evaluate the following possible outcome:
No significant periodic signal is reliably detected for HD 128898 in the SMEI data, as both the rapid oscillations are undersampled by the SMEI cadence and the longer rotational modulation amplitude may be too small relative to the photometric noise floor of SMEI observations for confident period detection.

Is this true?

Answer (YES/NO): NO